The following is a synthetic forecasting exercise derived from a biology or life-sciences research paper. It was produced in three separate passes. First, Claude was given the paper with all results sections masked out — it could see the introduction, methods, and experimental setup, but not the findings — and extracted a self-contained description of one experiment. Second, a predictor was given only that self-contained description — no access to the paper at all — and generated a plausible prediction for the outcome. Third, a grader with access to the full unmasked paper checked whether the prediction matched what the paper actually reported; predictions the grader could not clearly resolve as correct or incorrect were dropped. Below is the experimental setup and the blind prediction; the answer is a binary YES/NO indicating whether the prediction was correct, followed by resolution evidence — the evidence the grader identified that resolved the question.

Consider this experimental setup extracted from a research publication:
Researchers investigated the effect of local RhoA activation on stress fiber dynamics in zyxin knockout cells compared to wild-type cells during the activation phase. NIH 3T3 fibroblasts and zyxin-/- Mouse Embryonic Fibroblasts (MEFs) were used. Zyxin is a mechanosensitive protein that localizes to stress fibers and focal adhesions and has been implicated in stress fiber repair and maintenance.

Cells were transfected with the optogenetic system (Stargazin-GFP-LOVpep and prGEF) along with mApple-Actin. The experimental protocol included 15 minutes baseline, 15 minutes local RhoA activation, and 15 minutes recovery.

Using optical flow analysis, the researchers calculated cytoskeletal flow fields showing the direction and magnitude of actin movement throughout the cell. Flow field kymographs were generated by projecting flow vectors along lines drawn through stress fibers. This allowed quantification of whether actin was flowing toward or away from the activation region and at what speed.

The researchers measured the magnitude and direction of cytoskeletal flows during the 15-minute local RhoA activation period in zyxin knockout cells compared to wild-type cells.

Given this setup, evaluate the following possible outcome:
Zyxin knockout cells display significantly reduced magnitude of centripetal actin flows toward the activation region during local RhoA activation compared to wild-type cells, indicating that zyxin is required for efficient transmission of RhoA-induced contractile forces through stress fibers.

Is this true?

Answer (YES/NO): NO